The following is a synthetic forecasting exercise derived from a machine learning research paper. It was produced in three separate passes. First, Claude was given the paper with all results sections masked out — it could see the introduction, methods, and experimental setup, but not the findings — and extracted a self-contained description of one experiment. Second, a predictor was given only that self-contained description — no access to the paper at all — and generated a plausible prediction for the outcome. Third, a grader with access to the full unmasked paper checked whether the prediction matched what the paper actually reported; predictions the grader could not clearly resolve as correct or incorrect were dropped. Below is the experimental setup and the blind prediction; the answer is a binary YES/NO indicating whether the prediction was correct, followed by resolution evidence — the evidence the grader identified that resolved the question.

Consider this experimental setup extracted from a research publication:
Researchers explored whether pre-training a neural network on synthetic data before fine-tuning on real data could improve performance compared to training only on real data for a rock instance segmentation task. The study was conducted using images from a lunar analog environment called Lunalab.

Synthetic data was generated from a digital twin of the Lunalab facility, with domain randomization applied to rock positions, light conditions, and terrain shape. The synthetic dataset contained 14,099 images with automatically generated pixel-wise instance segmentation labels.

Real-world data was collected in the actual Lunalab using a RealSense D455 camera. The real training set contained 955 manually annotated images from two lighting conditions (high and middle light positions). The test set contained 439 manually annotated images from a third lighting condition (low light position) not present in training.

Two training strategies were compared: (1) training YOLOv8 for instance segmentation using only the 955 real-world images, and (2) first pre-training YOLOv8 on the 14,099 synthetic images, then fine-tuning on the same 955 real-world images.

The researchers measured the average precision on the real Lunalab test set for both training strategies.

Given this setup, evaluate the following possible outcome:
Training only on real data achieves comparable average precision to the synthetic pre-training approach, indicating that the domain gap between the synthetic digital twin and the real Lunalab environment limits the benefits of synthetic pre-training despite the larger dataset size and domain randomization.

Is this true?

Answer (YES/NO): NO